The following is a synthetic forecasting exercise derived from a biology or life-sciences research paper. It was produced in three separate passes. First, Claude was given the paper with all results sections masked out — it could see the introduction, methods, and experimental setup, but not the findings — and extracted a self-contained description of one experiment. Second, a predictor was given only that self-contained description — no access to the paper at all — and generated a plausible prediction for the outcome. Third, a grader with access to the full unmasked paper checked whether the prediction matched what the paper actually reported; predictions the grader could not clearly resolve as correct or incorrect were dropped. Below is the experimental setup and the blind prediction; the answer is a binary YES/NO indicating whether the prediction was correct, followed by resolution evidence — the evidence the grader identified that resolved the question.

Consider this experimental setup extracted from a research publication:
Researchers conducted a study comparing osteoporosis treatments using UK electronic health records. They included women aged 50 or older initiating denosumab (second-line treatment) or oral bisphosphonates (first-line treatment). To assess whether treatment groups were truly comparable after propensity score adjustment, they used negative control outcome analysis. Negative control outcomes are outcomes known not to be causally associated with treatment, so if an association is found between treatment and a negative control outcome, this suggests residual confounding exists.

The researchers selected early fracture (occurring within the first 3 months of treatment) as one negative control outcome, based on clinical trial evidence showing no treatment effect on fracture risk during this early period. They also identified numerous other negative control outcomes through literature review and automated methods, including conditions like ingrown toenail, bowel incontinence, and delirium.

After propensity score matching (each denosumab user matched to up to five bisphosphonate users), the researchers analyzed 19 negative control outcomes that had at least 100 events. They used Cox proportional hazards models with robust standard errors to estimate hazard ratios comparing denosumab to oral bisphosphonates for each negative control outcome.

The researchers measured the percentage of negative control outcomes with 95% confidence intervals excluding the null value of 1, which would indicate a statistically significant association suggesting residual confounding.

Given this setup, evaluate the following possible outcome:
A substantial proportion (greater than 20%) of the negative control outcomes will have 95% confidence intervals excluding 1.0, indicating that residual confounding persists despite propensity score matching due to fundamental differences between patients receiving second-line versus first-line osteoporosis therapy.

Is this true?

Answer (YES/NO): YES